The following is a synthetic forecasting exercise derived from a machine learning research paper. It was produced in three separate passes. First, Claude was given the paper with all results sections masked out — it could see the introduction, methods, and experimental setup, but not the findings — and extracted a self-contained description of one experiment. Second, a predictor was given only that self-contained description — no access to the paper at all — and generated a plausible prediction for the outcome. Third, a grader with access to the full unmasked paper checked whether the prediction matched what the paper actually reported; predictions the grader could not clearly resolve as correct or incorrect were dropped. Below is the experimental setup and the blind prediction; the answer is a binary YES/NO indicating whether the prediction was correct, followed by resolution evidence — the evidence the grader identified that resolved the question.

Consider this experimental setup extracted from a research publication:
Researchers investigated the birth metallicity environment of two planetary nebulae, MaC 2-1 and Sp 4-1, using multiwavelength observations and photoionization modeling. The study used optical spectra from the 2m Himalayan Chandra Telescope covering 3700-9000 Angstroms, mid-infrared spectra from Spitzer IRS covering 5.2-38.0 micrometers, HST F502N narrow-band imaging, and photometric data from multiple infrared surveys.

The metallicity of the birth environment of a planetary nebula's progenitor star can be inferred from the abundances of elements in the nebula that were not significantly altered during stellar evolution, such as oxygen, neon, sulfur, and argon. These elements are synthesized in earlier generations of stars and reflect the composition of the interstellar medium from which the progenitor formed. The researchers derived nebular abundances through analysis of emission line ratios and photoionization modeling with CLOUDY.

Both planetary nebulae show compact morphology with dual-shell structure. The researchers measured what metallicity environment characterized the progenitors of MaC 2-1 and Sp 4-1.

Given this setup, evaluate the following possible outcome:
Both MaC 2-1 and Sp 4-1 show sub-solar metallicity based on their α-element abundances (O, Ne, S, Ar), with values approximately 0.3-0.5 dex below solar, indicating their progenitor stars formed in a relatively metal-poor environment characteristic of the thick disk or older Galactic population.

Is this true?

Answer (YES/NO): YES